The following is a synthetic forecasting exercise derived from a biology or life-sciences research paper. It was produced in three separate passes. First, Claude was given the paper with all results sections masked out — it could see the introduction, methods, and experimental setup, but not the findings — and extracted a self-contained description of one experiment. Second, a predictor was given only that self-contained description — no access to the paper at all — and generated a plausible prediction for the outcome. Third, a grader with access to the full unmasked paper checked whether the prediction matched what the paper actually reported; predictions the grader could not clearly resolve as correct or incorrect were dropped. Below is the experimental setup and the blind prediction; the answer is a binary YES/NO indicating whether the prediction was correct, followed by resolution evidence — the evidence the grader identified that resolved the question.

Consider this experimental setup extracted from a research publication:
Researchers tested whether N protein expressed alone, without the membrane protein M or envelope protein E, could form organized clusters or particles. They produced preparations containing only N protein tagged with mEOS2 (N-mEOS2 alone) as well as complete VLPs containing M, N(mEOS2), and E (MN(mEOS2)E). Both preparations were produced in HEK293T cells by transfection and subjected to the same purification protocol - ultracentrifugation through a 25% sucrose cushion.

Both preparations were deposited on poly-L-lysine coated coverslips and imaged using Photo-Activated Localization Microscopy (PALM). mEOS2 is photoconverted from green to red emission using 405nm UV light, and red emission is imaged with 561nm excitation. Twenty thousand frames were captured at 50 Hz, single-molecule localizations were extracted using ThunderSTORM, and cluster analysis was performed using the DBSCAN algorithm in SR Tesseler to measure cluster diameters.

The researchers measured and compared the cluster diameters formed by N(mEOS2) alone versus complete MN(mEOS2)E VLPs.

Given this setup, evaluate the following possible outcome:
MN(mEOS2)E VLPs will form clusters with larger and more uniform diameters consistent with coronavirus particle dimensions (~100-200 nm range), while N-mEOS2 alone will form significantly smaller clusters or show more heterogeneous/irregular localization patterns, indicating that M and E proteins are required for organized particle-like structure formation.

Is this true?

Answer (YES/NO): YES